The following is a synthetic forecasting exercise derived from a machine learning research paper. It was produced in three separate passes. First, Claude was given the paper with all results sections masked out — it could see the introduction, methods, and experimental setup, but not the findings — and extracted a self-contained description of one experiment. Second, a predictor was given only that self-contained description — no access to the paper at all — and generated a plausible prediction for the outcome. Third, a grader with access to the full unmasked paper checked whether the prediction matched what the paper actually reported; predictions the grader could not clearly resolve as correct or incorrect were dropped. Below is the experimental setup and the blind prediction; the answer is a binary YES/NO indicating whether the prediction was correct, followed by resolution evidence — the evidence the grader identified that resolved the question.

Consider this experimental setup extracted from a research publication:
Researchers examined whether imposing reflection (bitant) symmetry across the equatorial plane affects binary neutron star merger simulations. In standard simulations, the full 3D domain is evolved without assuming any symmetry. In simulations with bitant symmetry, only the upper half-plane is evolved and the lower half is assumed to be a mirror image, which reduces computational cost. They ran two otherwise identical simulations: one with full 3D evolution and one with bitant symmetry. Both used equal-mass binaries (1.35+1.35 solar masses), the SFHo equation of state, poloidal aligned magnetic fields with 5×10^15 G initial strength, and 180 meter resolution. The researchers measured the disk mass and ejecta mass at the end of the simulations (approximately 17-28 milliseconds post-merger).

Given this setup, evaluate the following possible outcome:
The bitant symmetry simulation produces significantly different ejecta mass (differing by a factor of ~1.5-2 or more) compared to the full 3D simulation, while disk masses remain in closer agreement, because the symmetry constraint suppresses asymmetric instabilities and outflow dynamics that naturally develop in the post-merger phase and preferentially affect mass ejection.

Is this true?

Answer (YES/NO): NO